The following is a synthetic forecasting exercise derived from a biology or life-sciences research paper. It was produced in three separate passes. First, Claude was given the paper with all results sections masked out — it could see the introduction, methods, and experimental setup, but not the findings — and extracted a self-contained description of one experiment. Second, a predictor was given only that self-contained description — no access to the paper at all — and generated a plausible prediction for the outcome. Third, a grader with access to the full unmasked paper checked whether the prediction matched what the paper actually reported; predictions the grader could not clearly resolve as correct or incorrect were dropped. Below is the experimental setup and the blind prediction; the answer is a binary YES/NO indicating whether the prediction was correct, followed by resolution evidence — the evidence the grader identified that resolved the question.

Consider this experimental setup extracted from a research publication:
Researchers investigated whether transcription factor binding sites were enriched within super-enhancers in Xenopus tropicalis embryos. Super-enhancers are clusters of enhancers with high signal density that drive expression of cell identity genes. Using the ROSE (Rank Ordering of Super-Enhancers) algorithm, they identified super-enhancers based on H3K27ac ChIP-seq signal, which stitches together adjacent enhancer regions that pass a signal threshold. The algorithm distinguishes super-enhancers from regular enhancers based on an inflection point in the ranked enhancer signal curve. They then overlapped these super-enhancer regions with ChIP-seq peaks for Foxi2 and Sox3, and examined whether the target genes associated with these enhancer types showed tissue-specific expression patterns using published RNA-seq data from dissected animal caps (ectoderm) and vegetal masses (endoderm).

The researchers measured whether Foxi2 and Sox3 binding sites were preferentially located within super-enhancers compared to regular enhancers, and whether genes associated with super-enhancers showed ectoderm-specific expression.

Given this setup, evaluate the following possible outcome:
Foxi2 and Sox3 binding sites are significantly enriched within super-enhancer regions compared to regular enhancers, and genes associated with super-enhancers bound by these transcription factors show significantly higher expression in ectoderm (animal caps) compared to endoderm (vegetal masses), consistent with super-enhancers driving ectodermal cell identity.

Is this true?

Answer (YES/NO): YES